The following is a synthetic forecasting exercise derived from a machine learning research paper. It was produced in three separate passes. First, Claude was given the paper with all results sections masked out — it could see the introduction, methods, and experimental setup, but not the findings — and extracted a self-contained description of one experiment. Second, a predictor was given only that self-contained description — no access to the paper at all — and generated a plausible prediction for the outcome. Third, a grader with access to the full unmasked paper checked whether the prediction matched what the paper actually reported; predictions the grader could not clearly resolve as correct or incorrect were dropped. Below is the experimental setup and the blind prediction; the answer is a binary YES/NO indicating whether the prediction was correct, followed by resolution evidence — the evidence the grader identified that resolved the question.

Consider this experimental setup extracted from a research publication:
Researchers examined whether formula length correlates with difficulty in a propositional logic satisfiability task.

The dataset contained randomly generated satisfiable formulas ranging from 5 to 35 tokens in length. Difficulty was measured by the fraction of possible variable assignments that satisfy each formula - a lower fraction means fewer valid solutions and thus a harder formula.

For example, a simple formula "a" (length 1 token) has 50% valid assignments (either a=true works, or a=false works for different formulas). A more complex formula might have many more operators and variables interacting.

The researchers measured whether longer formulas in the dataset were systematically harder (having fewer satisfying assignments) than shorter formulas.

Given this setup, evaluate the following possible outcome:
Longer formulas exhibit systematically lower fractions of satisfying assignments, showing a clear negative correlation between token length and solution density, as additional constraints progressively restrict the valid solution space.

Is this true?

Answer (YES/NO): NO